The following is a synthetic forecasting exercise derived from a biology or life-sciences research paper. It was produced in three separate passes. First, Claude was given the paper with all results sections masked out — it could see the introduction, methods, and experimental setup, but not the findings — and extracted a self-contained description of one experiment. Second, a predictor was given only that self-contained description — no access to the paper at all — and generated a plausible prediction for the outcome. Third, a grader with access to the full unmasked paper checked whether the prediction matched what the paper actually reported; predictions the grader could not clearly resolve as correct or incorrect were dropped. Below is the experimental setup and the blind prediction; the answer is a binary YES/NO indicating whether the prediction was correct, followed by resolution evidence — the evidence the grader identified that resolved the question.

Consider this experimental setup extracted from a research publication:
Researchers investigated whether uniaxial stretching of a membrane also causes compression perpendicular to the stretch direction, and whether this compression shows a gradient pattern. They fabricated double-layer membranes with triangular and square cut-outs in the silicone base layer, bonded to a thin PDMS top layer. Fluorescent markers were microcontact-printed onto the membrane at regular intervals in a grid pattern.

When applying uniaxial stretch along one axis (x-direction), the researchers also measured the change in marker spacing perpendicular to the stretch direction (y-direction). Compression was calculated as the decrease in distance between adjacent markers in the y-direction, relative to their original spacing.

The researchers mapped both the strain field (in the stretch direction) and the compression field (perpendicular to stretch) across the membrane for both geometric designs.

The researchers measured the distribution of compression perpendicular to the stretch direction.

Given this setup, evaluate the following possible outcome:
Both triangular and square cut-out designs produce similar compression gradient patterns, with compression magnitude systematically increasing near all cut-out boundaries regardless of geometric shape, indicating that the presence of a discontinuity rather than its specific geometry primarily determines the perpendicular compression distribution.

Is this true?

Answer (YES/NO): NO